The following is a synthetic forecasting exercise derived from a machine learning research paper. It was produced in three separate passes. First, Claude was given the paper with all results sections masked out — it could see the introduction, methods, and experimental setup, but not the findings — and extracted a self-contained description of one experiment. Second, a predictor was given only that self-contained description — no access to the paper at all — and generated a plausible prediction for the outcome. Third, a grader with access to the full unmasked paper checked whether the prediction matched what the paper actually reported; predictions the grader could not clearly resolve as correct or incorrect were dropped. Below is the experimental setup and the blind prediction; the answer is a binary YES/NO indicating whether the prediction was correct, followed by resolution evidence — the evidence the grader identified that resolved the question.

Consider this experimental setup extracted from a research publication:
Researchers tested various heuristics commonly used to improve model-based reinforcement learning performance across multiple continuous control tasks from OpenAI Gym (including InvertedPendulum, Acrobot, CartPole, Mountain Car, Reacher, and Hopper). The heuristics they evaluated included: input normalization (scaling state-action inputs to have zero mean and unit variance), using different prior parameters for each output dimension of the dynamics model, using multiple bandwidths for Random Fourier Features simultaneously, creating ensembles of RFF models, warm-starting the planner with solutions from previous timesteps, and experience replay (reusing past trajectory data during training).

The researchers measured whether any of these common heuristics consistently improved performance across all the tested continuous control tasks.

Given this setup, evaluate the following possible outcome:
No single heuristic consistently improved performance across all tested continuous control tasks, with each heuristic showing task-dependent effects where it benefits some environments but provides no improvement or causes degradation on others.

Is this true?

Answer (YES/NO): NO